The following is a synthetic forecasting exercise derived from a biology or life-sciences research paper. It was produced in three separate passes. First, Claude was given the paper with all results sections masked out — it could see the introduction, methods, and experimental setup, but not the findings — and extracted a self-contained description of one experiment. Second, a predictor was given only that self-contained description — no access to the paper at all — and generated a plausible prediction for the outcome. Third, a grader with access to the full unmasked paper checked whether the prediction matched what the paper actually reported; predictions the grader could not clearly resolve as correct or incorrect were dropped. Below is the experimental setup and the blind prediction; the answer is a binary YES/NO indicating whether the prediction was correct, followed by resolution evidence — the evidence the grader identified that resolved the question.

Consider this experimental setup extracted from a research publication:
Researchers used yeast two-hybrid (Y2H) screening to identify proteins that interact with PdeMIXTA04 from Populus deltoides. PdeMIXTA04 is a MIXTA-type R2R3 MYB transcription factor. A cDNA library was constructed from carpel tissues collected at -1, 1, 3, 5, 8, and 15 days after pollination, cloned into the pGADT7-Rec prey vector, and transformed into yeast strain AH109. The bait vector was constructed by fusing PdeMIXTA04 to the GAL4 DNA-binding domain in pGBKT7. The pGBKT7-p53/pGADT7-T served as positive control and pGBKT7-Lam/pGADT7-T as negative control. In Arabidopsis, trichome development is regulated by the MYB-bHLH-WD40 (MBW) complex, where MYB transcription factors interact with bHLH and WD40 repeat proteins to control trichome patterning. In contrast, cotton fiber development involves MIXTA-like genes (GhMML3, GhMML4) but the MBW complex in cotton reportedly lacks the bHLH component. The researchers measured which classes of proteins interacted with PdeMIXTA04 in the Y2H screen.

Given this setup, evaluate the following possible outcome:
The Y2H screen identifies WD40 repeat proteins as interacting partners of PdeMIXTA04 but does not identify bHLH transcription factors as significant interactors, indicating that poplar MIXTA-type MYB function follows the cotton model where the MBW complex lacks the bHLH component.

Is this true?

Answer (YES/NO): NO